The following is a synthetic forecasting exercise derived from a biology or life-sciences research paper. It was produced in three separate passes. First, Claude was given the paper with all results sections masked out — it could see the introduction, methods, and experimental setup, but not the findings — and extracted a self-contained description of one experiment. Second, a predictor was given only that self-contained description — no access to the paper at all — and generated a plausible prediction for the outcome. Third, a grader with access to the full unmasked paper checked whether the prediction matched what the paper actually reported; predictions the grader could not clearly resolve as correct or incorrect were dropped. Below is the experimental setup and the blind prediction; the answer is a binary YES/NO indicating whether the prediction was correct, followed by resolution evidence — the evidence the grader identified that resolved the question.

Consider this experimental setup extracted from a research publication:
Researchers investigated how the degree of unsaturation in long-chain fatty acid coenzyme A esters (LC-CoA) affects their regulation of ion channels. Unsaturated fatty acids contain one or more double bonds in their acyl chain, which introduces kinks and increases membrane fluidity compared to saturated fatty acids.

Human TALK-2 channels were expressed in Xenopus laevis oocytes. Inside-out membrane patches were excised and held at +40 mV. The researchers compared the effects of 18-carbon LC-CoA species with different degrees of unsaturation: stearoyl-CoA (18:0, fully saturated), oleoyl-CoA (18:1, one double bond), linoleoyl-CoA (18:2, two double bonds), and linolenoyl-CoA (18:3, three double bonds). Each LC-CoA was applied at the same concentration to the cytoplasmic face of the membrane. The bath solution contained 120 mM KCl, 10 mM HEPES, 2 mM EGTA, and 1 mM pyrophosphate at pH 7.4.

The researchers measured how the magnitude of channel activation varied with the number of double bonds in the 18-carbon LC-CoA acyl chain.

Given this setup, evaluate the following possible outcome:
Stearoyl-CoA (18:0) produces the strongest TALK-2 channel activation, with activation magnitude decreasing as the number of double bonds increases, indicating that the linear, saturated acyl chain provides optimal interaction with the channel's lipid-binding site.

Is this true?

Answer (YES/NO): YES